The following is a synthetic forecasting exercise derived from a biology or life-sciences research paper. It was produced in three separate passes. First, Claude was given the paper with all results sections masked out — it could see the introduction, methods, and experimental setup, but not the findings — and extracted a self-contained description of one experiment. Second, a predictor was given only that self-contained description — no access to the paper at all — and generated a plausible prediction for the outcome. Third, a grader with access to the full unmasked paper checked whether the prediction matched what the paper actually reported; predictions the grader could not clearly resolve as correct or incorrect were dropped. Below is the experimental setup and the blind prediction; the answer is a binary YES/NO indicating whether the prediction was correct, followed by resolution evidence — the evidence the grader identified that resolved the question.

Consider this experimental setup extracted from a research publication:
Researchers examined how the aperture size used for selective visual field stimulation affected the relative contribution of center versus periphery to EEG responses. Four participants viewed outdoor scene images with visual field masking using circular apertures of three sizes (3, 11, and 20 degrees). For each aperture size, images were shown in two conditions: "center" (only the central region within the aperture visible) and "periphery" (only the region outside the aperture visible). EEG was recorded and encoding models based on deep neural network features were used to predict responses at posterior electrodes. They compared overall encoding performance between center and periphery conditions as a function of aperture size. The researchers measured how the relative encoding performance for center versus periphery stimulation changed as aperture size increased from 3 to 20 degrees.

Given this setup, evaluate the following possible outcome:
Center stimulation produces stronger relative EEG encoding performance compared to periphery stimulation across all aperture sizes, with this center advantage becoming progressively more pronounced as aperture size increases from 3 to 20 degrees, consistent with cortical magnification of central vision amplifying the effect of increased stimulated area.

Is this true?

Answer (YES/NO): NO